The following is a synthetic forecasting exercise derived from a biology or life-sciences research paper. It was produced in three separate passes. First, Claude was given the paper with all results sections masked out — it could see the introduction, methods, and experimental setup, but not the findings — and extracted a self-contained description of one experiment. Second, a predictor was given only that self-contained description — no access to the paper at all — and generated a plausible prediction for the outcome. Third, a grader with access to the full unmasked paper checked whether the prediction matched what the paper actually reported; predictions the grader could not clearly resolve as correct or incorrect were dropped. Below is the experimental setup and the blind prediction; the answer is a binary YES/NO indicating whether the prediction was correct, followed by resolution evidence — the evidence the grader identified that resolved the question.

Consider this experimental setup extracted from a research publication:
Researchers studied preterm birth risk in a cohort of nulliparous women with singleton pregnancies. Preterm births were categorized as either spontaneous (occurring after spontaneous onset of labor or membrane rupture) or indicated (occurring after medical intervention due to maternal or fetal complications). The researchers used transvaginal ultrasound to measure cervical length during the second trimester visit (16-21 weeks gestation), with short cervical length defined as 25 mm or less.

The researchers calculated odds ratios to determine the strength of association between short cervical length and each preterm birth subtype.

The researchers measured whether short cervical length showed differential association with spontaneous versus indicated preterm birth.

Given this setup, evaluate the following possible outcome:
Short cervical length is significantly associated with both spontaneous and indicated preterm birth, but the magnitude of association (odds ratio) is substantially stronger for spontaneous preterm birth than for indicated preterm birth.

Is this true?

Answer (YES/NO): YES